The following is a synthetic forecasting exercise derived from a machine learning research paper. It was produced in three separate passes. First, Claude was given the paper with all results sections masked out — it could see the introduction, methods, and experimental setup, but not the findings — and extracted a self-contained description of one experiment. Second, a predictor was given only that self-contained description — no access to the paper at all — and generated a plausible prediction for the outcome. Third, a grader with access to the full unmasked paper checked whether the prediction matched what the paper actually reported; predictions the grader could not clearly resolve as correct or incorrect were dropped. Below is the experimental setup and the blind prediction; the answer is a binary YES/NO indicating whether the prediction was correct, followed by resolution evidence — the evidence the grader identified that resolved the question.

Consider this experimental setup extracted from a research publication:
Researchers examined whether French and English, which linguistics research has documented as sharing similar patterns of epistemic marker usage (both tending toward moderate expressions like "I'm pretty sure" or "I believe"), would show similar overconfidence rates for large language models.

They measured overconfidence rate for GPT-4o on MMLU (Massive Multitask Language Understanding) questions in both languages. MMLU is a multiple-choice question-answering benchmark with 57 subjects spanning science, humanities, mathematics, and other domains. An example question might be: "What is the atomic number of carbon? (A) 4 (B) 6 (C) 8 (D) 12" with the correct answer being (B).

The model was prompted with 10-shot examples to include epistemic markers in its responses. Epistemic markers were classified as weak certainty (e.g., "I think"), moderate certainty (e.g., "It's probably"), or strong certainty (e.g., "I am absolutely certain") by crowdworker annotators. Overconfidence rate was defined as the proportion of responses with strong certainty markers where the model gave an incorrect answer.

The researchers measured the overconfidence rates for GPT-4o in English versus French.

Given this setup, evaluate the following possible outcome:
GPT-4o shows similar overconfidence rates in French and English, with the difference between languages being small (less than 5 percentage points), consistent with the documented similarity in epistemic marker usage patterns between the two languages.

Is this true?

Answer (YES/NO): YES